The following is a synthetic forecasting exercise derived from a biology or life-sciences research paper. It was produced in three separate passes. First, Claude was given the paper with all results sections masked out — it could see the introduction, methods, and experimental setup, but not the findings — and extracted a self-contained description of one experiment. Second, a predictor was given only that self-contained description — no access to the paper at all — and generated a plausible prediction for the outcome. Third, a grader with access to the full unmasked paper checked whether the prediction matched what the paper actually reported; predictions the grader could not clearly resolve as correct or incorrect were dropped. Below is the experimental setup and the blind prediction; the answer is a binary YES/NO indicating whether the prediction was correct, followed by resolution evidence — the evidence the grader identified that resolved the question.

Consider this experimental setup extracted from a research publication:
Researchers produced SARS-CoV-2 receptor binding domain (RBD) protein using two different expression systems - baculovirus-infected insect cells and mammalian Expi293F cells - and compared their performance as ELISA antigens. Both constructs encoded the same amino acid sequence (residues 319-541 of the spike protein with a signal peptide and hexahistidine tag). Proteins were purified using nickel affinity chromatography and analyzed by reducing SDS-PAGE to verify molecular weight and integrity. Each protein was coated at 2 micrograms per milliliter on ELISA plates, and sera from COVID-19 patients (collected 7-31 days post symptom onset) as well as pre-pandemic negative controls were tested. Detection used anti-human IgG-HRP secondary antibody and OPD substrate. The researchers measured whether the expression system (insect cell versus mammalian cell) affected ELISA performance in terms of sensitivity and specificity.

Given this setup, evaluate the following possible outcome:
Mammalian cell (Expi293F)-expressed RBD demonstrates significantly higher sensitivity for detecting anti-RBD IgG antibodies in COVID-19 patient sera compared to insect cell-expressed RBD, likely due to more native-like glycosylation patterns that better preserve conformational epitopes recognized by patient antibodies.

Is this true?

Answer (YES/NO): YES